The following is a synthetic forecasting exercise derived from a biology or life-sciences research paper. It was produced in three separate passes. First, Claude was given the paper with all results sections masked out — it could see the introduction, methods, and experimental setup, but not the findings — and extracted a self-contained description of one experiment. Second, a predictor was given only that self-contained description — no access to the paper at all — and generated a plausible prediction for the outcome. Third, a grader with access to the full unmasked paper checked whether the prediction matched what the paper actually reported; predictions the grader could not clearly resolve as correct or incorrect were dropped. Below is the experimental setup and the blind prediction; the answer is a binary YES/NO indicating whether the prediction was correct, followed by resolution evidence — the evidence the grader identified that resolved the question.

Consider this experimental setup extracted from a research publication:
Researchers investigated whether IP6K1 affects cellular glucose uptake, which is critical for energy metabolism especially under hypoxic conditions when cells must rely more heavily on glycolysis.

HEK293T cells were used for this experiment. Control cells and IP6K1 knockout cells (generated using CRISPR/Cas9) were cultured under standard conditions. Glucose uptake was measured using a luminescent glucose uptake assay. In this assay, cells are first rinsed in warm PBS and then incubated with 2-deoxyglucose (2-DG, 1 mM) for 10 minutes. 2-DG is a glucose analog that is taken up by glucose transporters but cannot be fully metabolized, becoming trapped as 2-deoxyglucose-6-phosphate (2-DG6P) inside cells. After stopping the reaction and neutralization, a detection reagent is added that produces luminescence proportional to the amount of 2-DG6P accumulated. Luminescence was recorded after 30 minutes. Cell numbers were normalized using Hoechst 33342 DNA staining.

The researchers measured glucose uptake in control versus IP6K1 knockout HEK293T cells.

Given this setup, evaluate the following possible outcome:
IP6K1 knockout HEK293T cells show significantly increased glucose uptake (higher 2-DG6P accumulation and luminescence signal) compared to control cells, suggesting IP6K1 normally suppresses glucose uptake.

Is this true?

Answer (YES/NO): NO